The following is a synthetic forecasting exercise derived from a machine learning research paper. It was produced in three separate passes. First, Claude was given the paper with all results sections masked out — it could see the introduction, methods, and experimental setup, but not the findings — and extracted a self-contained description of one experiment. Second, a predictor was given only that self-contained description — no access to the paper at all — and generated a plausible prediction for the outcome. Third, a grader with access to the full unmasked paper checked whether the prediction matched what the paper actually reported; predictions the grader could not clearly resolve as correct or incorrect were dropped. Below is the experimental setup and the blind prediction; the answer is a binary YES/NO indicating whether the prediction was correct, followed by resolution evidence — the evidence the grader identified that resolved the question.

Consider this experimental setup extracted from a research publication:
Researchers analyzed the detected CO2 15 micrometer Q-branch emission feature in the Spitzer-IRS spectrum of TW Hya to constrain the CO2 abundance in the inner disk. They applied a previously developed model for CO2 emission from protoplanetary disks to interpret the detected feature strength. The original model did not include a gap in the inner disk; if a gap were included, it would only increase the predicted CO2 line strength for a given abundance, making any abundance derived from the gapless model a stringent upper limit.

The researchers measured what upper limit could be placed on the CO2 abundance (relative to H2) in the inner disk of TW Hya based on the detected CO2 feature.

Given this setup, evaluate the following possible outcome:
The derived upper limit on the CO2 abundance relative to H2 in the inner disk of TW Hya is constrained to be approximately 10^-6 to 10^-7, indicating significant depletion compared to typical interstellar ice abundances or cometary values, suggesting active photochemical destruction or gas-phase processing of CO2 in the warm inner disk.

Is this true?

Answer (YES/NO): NO